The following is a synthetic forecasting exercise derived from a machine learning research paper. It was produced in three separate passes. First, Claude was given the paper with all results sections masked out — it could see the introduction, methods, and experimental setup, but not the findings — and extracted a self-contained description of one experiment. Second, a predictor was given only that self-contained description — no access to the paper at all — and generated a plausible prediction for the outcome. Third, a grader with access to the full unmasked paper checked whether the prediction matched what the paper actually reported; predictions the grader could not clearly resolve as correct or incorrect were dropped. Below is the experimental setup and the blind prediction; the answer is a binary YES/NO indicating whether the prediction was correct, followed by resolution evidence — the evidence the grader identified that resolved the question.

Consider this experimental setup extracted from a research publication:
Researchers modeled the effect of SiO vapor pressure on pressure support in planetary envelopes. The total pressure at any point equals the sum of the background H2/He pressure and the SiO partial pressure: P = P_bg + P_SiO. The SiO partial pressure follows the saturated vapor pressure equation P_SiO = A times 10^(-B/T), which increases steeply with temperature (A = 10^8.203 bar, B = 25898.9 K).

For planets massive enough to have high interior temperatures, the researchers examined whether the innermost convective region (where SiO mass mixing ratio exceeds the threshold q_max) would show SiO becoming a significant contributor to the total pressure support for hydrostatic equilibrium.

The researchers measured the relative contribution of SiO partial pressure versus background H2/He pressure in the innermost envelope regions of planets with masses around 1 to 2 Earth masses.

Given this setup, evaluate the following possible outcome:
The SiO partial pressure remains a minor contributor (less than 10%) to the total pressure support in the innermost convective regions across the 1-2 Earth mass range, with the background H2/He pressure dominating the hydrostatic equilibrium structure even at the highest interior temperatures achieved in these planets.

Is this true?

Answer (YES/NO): NO